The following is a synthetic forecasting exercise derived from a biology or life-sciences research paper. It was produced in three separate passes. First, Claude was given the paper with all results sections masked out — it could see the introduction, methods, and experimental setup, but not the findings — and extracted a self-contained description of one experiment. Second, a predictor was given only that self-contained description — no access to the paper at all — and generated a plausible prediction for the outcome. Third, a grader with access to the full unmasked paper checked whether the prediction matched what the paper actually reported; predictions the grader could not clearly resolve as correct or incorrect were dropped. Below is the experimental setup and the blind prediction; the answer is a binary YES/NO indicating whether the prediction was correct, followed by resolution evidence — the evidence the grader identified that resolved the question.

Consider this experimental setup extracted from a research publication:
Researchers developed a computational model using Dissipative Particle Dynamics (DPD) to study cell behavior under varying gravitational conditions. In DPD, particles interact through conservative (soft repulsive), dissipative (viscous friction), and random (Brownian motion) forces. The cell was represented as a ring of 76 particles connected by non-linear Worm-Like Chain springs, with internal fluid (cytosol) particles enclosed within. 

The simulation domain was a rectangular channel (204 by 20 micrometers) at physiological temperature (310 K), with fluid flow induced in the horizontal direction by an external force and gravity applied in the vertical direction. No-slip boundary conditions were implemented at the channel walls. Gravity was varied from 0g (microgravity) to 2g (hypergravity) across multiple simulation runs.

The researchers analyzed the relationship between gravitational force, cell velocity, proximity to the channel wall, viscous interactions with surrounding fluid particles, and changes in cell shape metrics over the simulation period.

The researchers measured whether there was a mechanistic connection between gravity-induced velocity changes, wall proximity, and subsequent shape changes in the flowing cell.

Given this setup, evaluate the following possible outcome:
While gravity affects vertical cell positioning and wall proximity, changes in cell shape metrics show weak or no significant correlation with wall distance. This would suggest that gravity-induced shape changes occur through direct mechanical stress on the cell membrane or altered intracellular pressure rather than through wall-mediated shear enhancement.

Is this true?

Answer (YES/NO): NO